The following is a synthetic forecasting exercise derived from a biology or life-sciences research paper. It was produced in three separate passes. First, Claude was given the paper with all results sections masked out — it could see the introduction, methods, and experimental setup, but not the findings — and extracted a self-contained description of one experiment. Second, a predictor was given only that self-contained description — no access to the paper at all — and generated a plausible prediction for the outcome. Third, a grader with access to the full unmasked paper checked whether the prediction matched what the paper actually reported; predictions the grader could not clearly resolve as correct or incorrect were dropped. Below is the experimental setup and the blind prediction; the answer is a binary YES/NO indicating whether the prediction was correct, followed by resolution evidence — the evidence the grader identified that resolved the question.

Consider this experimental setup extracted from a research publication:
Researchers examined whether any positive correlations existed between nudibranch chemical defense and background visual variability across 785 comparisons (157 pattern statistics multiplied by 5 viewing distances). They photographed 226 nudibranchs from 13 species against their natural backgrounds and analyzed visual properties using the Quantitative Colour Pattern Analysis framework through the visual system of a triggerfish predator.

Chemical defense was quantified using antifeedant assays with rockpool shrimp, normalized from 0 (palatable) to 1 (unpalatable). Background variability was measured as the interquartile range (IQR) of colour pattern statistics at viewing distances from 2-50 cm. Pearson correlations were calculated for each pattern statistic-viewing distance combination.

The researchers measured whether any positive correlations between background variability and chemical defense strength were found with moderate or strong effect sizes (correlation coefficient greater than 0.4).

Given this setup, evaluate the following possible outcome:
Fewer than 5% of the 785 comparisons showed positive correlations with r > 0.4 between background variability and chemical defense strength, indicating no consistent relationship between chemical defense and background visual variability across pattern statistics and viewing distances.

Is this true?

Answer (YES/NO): YES